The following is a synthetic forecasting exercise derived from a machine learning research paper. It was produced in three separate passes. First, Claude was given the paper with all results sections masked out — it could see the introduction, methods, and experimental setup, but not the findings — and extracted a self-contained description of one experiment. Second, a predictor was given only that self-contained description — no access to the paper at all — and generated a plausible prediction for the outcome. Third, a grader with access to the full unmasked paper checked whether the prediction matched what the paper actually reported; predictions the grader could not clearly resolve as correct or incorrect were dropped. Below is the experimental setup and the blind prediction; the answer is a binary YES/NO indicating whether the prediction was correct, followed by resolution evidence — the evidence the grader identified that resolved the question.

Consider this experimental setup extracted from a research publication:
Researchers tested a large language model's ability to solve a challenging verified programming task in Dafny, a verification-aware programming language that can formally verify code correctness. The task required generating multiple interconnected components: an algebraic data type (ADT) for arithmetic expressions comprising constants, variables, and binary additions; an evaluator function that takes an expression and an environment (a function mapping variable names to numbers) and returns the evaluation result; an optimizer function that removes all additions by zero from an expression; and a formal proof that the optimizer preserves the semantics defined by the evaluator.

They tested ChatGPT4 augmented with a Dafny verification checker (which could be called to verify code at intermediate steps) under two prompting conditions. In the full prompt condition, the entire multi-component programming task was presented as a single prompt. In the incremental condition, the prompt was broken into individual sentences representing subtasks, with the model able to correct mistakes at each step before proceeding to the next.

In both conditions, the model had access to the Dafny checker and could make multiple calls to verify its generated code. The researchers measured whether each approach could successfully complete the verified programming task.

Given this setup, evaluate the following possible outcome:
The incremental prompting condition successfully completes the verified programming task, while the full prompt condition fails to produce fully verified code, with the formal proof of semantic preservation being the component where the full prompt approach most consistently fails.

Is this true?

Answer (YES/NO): NO